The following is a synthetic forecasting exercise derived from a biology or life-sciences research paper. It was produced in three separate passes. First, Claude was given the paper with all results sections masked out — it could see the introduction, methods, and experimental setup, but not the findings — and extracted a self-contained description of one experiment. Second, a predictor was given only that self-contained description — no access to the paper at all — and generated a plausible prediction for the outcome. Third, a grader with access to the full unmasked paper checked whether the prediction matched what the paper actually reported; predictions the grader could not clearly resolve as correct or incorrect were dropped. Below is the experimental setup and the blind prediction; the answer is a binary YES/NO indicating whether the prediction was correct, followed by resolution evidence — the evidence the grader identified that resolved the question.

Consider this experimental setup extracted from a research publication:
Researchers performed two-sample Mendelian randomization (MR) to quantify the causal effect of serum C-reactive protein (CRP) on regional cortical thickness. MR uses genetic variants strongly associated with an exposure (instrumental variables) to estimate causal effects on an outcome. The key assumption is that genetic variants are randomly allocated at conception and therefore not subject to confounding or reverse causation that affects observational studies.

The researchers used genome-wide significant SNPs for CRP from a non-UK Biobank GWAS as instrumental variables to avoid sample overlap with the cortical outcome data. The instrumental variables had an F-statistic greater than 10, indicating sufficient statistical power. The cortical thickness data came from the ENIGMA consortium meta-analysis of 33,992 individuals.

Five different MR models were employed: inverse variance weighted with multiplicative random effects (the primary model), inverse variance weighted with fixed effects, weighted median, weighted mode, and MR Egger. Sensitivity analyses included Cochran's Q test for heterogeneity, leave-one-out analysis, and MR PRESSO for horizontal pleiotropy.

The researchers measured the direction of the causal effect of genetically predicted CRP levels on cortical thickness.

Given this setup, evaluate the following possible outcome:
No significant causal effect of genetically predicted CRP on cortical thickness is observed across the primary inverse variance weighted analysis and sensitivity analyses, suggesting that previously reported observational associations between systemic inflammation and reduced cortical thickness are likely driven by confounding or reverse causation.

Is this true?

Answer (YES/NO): NO